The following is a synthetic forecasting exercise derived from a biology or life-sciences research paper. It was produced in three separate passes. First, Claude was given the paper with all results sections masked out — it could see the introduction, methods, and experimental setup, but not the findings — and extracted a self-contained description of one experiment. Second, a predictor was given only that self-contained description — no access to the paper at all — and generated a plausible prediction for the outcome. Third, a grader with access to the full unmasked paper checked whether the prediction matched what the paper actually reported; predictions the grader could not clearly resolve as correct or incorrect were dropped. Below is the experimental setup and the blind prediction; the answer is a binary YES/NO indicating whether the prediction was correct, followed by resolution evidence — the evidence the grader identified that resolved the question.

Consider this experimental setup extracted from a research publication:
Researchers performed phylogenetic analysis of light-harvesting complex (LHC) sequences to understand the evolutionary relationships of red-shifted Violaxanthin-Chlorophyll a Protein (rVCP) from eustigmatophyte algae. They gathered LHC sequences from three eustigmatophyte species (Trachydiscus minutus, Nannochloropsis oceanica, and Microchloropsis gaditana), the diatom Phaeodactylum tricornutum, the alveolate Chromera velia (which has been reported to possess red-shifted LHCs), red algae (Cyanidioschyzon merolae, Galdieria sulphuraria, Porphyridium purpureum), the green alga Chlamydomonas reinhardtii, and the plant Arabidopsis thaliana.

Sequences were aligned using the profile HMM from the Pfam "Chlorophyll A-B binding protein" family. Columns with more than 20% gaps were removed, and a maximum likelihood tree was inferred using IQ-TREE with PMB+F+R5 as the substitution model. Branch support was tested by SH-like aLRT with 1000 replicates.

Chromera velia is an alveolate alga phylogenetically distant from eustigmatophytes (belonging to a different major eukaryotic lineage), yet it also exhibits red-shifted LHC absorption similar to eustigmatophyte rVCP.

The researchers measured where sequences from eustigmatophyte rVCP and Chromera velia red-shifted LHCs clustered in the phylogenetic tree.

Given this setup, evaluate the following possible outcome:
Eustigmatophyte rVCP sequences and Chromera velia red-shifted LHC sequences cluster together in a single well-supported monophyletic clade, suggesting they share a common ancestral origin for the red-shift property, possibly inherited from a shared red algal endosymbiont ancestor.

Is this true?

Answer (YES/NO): NO